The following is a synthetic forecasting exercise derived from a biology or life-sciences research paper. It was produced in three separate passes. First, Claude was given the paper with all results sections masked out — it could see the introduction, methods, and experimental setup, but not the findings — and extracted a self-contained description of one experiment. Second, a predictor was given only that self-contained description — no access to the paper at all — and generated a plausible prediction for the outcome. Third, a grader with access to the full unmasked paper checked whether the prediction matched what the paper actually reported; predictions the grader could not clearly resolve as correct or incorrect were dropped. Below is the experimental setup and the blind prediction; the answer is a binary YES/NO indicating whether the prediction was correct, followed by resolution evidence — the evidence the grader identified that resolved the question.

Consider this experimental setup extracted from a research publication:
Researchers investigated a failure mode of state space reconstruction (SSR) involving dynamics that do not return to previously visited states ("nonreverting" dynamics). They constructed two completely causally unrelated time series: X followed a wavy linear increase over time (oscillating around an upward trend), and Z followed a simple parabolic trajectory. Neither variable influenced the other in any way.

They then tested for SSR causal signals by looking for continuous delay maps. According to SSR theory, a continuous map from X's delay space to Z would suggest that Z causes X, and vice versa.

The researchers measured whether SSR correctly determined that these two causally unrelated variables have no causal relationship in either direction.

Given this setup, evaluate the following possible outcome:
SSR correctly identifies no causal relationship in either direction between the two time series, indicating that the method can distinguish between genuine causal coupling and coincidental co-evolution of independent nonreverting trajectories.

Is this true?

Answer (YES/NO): NO